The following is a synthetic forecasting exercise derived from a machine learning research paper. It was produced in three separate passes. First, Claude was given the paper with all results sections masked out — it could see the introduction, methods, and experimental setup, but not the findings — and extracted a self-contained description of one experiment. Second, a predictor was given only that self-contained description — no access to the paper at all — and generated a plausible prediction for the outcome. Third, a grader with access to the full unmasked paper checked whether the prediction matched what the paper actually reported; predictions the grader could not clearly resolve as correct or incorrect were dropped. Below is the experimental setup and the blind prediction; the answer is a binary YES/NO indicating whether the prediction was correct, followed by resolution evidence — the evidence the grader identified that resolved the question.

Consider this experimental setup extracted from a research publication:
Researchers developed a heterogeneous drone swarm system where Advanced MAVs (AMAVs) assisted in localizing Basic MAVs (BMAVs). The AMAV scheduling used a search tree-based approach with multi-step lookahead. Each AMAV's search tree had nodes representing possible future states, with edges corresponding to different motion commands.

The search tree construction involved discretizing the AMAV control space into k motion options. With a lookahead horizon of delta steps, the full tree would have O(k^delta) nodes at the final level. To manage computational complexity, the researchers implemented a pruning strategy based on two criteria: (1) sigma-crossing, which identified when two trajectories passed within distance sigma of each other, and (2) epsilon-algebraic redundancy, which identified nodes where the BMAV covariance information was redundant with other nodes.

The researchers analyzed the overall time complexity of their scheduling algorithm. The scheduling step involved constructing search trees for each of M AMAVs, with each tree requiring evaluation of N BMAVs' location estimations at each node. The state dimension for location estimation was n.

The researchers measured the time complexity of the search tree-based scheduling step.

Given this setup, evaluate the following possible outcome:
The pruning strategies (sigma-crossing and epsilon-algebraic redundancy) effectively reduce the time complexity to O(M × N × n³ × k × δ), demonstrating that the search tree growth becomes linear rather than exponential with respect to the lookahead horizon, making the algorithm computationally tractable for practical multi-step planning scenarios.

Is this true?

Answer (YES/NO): NO